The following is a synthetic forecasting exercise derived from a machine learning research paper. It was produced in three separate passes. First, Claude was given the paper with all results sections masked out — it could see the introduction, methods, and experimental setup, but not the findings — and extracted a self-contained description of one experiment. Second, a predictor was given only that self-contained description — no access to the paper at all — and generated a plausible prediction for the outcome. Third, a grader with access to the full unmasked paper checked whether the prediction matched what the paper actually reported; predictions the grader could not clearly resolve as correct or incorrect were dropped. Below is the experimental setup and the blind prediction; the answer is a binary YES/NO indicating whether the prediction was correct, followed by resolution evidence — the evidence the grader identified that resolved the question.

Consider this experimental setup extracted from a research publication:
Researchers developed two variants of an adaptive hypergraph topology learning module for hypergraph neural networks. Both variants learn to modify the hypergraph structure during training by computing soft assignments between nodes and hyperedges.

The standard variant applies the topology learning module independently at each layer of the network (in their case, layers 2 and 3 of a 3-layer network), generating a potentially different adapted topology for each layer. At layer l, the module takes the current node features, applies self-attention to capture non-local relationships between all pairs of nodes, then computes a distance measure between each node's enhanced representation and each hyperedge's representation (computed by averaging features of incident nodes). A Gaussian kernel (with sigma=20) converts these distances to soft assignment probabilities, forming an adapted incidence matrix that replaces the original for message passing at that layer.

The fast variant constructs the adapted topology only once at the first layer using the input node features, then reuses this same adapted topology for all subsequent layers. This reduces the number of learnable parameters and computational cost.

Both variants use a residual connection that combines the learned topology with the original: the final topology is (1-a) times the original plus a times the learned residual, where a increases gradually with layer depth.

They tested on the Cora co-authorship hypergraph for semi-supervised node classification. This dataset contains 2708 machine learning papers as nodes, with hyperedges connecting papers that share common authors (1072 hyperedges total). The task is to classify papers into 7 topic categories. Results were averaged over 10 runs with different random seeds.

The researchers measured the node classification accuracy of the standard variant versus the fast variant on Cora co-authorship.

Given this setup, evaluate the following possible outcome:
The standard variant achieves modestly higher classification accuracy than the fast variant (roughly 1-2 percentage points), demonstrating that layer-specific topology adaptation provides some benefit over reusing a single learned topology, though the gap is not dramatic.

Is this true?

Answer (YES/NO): NO